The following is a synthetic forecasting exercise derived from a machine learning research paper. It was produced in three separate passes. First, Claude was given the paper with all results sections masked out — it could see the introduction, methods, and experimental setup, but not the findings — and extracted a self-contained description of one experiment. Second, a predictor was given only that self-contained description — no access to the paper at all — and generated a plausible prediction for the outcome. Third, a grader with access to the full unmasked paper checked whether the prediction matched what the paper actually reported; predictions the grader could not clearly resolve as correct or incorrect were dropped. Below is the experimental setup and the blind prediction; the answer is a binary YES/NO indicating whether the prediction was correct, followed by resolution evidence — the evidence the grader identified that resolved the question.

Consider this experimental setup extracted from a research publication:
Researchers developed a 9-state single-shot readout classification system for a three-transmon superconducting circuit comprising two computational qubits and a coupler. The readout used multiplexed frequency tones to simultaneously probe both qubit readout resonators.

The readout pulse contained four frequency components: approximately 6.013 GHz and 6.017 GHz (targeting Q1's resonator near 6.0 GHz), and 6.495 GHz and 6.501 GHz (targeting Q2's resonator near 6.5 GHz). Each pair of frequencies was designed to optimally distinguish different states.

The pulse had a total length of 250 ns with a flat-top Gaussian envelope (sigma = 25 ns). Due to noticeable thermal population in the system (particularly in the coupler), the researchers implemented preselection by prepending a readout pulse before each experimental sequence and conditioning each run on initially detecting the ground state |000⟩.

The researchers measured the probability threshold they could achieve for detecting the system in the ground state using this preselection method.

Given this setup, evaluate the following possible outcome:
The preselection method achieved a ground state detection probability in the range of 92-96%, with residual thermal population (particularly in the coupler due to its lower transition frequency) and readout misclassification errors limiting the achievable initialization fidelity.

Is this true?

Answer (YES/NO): NO